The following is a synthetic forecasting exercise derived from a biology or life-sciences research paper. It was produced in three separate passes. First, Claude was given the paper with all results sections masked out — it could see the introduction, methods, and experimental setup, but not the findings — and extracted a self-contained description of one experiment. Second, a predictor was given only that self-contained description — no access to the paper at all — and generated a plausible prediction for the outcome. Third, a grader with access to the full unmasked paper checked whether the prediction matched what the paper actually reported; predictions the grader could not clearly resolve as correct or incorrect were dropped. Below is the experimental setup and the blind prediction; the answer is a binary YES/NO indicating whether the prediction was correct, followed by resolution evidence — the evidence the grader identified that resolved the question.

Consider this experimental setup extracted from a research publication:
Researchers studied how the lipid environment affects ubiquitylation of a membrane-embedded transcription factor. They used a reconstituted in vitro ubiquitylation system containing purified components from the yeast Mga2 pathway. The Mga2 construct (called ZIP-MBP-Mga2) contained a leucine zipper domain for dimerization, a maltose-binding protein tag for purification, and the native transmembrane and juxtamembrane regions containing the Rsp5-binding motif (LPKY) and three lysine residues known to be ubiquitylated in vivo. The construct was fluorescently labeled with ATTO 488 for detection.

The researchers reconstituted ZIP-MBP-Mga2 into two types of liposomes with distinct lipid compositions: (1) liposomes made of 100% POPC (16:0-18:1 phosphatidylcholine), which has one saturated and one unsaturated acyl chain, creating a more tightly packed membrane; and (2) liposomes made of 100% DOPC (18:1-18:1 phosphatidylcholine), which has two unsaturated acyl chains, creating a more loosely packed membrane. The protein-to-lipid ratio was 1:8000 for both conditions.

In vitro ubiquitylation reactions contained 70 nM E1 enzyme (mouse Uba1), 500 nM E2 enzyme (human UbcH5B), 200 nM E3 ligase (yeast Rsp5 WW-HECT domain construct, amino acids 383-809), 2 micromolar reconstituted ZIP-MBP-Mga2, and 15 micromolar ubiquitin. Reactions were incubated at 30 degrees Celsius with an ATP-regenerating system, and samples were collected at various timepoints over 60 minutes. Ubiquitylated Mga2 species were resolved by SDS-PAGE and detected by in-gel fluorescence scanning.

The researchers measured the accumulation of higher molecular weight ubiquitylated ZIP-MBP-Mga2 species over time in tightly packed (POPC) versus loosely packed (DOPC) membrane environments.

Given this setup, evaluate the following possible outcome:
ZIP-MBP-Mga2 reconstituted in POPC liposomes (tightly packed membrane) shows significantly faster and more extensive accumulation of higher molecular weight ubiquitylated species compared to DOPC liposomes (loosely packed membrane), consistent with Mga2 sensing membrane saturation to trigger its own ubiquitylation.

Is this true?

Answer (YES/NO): YES